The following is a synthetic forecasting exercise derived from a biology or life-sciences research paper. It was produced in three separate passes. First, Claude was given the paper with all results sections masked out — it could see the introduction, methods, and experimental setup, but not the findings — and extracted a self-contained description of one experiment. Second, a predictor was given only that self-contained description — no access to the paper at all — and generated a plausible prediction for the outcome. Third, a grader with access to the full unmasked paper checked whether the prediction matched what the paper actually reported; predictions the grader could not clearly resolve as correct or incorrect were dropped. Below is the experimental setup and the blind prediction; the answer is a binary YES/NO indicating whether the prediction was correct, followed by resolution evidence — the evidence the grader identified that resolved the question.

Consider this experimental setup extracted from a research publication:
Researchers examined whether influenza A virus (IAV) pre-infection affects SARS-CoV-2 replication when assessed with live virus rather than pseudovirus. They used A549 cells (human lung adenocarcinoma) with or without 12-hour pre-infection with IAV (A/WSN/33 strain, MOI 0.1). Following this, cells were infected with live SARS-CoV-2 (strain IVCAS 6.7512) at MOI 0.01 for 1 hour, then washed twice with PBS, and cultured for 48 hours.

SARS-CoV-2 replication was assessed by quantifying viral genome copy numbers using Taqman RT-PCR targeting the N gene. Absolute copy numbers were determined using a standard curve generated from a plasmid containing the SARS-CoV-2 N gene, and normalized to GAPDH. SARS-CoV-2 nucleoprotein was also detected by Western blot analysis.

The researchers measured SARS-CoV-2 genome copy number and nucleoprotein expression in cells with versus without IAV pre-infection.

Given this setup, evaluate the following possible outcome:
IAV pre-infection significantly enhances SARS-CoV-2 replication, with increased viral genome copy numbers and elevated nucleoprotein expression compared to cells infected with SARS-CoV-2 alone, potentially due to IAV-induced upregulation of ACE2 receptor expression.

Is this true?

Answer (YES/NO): YES